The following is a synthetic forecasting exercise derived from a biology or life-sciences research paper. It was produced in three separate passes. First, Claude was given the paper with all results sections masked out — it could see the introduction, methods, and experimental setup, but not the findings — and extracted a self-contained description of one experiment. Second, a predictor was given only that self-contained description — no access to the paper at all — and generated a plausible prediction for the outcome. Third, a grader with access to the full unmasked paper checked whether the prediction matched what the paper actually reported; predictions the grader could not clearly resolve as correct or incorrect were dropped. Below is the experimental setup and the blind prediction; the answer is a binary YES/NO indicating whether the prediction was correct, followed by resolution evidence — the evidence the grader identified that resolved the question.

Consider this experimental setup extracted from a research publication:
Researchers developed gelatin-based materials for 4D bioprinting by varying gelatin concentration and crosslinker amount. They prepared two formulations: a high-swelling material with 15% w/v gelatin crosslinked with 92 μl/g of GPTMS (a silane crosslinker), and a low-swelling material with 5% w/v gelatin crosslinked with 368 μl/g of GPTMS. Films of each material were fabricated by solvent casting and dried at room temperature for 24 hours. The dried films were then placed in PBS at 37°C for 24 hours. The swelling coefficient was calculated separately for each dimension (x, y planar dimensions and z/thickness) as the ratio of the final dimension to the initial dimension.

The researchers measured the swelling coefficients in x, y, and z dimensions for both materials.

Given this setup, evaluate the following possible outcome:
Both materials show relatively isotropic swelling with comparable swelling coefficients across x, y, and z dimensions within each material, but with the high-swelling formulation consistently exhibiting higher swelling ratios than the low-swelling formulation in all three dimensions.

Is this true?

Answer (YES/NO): NO